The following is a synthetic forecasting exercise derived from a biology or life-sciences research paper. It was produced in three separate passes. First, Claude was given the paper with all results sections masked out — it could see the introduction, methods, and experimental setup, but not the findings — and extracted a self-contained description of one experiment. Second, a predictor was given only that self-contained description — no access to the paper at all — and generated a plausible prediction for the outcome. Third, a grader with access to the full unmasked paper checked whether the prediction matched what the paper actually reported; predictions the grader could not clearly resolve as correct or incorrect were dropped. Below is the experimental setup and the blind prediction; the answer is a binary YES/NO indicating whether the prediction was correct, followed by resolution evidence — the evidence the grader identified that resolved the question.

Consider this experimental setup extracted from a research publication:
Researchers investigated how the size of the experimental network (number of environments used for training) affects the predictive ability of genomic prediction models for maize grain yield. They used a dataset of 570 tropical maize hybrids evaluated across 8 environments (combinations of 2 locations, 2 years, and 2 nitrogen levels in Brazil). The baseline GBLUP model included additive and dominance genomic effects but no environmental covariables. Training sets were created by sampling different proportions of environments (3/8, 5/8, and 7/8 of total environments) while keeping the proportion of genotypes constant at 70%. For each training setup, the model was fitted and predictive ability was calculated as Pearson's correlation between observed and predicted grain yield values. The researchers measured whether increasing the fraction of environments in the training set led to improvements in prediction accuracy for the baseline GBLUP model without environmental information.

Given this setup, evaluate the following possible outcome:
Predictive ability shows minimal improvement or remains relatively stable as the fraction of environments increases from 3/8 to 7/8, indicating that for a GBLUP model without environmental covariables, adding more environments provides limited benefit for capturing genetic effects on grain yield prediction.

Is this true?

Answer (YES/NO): YES